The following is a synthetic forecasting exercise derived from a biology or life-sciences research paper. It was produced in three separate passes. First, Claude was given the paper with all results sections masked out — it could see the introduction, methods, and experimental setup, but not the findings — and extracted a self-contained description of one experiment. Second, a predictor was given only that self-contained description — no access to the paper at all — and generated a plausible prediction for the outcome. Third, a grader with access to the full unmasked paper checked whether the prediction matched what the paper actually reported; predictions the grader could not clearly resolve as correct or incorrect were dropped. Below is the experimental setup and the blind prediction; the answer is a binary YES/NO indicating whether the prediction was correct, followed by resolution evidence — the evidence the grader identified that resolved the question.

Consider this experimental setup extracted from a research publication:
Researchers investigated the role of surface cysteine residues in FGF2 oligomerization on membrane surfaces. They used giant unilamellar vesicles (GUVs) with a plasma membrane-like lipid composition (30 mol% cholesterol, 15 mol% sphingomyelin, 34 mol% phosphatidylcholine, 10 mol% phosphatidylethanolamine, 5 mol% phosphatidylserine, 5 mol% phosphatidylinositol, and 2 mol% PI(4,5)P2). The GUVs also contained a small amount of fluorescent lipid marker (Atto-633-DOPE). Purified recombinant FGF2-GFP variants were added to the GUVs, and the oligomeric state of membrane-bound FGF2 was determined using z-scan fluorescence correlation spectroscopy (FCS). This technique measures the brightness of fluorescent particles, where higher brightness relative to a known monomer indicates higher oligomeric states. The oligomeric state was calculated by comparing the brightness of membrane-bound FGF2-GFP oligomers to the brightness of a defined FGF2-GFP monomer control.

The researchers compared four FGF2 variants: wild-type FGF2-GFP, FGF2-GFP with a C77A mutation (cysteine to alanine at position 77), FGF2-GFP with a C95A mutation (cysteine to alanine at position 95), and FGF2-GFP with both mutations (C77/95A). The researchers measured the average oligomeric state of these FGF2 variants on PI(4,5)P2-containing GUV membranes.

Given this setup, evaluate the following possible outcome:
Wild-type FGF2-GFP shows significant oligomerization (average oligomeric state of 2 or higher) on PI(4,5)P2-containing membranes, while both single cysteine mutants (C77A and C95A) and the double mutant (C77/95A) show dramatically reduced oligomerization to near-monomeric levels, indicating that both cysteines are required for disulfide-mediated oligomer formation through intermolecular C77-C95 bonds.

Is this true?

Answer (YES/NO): NO